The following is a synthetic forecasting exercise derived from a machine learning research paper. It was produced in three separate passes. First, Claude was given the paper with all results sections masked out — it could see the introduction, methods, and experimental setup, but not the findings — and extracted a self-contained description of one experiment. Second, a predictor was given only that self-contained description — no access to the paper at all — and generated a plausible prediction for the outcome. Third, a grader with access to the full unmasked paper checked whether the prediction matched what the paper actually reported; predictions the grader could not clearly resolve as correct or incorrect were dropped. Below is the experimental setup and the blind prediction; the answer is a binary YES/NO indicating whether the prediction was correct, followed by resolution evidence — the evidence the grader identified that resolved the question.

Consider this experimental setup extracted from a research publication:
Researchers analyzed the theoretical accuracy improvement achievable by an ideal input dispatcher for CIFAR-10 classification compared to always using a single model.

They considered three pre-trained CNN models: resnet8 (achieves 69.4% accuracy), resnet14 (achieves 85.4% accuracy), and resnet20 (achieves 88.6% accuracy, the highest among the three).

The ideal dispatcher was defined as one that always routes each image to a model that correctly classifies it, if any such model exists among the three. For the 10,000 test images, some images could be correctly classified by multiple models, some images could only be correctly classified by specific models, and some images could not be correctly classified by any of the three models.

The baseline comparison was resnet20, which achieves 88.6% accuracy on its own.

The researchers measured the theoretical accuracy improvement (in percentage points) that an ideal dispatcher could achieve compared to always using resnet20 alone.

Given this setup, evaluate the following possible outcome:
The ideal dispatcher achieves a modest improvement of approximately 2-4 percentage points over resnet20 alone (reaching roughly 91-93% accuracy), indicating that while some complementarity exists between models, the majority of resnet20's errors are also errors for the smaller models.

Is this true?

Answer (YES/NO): NO